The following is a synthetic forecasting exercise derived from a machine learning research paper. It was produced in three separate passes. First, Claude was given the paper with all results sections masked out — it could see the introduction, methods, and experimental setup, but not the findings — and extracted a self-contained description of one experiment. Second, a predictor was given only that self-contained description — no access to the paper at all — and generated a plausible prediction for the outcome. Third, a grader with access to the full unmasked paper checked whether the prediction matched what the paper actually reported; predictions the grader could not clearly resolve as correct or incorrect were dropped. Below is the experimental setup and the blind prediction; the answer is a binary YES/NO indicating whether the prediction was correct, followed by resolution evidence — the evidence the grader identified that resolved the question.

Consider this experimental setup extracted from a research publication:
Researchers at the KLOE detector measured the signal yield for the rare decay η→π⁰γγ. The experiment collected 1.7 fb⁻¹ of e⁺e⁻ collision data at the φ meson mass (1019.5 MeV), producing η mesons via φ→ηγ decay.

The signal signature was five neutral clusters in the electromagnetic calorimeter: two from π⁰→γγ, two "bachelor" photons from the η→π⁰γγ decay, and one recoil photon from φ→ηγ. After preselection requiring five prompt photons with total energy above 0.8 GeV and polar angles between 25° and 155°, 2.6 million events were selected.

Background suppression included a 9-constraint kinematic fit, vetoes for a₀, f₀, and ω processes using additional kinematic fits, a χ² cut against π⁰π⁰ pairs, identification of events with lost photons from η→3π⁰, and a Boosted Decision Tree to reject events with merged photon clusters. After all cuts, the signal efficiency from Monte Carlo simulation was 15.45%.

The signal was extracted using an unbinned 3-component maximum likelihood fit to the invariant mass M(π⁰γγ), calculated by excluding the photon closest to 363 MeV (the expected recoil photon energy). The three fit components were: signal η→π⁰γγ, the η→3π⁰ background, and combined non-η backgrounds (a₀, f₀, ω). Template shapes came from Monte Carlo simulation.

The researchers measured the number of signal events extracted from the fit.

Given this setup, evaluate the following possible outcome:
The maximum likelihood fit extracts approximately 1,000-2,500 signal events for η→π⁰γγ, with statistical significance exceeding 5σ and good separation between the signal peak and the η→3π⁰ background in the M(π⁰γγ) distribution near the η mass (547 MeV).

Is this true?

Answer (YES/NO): YES